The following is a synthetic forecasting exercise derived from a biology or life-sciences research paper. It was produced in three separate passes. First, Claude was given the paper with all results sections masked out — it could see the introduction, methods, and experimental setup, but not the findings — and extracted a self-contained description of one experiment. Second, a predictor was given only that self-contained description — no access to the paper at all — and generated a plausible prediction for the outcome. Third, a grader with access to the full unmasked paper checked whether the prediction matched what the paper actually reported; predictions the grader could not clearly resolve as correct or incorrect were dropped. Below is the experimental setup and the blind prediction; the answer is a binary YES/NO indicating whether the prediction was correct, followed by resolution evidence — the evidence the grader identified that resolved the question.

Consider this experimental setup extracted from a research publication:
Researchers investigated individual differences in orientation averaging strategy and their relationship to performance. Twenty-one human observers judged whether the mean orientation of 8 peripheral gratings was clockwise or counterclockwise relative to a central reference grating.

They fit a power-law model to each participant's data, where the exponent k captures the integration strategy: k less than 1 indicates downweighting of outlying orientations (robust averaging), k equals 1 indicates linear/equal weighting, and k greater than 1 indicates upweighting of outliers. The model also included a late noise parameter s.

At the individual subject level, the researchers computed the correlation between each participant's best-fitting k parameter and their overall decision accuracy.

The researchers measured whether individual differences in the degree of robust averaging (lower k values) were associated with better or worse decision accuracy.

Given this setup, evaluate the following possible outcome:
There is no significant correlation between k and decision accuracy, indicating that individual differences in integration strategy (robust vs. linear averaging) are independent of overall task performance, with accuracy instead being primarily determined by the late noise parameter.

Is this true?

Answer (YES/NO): NO